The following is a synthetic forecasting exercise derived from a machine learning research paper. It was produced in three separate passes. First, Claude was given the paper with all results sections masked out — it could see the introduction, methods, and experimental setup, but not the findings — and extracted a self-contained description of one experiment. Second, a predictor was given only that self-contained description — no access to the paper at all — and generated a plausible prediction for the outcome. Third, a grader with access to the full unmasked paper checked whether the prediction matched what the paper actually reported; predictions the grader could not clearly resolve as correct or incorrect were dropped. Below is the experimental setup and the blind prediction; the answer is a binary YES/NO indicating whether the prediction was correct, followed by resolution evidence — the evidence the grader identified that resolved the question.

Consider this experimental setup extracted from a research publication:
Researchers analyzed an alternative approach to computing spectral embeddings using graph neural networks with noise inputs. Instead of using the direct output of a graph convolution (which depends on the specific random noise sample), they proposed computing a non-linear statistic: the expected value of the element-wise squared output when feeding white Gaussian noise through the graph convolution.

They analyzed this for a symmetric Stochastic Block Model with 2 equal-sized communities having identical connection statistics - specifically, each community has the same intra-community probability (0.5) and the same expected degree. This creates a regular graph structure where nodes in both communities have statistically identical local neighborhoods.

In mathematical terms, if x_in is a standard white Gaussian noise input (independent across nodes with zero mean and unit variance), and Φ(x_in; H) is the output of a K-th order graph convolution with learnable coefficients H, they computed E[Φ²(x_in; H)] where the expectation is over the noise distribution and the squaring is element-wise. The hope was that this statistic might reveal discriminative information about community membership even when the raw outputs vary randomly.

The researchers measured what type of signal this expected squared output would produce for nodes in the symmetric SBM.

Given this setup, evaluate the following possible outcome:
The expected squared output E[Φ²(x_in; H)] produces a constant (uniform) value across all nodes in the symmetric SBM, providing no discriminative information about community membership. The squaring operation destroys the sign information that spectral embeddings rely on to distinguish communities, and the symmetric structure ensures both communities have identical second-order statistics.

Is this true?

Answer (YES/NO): YES